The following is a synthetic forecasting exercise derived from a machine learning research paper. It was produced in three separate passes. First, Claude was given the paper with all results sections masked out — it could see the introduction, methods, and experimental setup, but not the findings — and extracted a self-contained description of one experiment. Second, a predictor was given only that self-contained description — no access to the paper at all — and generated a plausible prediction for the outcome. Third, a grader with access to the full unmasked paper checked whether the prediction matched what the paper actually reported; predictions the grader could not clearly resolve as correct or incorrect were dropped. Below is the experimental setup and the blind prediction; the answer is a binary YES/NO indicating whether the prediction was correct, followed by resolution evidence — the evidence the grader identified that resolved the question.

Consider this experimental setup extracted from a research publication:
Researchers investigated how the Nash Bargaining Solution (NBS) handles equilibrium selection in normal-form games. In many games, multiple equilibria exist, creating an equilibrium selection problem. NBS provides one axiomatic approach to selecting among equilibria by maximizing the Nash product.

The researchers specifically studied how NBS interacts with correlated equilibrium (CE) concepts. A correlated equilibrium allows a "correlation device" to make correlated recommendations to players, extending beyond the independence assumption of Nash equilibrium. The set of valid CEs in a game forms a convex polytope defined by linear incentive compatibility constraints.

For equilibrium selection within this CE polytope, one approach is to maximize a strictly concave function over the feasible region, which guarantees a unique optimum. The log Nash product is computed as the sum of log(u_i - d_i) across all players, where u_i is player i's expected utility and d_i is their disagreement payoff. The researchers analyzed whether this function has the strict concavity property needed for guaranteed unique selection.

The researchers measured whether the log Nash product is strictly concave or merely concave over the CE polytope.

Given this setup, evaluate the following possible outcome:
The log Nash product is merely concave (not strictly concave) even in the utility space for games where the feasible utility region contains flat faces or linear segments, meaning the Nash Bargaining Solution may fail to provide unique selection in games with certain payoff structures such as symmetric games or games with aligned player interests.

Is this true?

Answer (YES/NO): NO